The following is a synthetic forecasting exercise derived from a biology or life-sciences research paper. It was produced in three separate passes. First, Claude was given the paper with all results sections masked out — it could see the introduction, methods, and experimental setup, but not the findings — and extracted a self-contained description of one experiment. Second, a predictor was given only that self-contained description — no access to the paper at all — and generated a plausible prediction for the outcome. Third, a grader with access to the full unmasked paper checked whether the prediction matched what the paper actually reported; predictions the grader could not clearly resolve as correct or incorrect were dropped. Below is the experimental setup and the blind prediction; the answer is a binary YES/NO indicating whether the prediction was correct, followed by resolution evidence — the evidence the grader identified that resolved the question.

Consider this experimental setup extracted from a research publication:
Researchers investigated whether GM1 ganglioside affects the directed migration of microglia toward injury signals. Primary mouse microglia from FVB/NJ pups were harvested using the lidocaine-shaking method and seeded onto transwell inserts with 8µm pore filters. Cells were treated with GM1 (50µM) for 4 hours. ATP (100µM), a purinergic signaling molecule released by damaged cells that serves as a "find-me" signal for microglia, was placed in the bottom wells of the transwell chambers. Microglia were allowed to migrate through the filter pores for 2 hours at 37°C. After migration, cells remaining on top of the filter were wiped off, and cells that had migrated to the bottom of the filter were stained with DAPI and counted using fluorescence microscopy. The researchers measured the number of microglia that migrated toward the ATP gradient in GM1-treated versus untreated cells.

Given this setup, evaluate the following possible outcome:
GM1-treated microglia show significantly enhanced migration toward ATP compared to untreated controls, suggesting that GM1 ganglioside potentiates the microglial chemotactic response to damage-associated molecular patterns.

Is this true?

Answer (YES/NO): YES